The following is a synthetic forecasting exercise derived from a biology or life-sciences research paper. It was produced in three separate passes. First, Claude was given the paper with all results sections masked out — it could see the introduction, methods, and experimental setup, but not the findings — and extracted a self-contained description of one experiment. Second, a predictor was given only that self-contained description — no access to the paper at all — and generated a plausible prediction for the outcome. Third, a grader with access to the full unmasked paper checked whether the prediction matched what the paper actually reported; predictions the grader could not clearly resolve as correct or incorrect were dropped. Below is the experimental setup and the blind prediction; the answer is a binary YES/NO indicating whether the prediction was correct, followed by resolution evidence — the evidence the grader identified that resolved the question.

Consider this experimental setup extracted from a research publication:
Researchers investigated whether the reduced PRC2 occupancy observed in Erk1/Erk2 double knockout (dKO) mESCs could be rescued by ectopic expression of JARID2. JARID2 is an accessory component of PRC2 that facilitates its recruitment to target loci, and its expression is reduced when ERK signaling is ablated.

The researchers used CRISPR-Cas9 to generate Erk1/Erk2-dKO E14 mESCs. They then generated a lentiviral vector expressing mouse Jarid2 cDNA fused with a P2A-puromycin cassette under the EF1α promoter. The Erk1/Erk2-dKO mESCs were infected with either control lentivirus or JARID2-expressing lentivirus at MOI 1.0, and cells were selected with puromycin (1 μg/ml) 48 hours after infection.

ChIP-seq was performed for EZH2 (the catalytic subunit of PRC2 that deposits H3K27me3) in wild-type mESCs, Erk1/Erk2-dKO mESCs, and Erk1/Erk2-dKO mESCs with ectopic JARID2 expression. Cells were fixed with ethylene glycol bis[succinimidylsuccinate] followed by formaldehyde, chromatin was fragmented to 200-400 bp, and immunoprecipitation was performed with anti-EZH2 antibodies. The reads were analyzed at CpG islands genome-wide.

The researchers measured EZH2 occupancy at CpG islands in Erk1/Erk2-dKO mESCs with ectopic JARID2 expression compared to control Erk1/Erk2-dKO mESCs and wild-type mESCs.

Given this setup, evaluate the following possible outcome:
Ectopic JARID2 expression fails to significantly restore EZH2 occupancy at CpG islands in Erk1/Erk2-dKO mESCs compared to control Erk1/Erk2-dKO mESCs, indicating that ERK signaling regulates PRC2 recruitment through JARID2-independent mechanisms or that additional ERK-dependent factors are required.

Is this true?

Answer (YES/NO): NO